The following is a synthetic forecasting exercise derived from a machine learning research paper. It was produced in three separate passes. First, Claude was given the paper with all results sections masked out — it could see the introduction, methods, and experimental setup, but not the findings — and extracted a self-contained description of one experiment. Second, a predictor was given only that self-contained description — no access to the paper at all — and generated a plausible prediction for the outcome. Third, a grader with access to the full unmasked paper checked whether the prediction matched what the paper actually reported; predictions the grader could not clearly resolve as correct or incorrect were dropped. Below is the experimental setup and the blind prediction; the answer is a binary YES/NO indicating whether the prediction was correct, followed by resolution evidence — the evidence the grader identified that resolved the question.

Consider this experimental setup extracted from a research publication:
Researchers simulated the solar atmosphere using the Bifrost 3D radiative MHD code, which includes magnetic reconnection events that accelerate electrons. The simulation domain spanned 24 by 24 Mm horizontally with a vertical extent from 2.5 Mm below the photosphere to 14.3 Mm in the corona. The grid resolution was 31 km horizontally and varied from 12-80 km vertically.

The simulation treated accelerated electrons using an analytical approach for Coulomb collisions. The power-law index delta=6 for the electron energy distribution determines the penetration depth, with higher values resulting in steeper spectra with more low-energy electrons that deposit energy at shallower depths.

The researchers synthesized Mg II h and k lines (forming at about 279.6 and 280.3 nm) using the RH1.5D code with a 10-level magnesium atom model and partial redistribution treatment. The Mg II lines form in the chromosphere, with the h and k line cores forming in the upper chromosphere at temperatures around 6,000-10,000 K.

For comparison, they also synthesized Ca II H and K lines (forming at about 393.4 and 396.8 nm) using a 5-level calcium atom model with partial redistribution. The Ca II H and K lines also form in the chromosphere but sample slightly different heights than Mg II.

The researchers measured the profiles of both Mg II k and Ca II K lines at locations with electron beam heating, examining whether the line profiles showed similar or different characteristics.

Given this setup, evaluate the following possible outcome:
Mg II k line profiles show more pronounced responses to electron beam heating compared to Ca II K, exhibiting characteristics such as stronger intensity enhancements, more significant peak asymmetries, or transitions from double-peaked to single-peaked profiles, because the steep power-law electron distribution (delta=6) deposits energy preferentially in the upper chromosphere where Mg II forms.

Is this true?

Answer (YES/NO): NO